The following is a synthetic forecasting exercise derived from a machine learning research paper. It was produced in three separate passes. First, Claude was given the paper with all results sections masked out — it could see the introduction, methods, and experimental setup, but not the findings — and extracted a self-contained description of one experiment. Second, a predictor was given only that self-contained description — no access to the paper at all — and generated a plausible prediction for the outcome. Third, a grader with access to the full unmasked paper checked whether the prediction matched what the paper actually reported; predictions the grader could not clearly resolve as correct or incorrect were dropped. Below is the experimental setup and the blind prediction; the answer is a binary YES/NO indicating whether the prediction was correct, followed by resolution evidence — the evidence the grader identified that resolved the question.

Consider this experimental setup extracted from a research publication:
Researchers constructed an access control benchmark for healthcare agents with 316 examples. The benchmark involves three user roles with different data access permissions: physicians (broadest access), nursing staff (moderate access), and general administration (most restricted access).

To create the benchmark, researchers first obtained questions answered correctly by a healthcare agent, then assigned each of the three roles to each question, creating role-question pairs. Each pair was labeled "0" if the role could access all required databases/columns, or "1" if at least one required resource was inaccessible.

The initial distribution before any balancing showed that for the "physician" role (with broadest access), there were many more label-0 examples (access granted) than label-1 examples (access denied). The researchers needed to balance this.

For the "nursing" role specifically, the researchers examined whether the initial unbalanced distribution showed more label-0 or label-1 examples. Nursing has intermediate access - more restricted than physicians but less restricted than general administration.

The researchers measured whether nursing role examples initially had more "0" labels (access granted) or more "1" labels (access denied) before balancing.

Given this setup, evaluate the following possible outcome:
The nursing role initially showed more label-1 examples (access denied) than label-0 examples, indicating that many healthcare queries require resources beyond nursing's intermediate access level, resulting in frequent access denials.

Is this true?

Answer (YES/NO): NO